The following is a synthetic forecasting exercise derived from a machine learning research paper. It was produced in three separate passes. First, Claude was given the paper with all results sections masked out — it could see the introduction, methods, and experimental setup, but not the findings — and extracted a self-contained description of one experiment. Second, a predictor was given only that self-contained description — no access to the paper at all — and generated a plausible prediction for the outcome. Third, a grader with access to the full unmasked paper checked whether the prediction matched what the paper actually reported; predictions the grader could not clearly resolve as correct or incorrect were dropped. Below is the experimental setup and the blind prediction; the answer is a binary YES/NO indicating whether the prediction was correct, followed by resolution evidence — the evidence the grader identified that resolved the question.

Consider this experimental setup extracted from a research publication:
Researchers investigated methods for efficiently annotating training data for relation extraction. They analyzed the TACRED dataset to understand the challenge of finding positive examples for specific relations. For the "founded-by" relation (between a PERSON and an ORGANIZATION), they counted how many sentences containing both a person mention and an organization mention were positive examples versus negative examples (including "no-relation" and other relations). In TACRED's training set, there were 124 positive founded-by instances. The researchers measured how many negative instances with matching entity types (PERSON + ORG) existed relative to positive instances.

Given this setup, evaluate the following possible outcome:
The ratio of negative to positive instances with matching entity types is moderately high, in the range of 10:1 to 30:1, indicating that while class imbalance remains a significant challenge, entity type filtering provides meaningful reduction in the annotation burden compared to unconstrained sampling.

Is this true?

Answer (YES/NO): NO